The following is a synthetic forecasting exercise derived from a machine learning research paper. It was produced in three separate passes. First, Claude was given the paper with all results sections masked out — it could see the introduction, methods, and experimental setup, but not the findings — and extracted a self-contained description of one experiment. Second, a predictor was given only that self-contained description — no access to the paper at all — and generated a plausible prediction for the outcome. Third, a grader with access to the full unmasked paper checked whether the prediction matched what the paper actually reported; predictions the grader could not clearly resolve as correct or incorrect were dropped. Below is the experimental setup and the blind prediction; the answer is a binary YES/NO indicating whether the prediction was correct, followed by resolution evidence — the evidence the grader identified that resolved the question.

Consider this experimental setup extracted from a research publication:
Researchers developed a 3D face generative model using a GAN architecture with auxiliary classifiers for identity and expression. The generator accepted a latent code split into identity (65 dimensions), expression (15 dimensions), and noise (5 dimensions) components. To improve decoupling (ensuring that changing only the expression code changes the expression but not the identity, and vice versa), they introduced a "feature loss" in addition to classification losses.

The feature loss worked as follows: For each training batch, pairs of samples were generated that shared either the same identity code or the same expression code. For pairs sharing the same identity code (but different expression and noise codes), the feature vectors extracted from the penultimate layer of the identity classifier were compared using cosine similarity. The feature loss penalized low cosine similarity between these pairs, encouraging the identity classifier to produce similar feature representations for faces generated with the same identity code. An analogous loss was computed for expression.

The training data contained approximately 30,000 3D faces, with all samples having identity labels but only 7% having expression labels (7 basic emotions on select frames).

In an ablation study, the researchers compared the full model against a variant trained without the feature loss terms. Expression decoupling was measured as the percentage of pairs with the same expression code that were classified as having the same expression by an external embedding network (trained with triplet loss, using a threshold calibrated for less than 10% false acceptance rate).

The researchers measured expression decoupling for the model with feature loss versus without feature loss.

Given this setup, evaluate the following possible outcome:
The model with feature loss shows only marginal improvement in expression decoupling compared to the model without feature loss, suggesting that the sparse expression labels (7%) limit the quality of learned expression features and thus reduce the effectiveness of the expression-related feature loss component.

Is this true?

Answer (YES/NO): NO